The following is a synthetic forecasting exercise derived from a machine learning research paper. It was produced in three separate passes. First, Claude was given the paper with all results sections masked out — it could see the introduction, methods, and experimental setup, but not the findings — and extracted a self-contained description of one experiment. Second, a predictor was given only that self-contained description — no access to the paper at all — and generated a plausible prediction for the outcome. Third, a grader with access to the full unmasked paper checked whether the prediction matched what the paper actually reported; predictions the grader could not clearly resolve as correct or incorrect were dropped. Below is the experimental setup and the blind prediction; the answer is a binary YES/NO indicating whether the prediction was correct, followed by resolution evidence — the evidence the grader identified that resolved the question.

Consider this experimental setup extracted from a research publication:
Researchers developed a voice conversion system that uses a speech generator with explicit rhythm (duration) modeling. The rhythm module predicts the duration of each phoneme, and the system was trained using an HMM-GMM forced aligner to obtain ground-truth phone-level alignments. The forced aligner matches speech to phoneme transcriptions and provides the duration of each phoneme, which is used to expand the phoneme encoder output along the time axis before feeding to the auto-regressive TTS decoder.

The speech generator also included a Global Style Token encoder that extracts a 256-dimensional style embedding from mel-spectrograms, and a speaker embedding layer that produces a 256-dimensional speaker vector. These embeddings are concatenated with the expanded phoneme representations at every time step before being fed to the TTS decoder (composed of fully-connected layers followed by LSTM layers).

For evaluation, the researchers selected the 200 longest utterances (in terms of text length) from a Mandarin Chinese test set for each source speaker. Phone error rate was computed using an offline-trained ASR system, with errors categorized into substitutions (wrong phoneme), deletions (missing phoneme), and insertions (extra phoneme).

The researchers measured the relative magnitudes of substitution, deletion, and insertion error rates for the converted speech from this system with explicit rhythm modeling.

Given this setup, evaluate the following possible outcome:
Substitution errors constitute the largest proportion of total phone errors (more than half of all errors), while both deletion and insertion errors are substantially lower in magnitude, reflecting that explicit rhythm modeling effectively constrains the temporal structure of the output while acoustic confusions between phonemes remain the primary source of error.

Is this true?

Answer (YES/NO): YES